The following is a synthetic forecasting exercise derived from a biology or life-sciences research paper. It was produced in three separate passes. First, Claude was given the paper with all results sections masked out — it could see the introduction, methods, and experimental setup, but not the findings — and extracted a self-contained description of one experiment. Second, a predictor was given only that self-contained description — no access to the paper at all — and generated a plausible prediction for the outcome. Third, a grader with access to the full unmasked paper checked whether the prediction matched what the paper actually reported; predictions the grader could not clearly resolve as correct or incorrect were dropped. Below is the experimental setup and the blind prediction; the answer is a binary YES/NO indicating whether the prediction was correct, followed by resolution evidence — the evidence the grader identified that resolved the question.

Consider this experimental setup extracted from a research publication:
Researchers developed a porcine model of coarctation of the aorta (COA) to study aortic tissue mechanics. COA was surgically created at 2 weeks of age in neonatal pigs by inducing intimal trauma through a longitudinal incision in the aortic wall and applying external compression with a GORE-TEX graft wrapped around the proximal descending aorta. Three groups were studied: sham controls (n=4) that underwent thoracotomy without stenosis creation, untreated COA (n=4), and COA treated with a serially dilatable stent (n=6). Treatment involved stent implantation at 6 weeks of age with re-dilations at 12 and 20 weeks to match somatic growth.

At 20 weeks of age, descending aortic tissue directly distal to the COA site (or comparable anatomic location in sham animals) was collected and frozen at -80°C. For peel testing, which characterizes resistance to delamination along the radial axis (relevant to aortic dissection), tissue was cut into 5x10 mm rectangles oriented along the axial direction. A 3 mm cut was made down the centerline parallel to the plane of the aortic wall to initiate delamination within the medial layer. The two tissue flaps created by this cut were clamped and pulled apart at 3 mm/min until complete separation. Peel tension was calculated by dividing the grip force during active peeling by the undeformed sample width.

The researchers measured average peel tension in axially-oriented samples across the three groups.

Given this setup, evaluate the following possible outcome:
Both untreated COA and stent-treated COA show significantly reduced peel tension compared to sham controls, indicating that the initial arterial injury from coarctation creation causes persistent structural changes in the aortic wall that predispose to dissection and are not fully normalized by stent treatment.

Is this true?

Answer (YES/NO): NO